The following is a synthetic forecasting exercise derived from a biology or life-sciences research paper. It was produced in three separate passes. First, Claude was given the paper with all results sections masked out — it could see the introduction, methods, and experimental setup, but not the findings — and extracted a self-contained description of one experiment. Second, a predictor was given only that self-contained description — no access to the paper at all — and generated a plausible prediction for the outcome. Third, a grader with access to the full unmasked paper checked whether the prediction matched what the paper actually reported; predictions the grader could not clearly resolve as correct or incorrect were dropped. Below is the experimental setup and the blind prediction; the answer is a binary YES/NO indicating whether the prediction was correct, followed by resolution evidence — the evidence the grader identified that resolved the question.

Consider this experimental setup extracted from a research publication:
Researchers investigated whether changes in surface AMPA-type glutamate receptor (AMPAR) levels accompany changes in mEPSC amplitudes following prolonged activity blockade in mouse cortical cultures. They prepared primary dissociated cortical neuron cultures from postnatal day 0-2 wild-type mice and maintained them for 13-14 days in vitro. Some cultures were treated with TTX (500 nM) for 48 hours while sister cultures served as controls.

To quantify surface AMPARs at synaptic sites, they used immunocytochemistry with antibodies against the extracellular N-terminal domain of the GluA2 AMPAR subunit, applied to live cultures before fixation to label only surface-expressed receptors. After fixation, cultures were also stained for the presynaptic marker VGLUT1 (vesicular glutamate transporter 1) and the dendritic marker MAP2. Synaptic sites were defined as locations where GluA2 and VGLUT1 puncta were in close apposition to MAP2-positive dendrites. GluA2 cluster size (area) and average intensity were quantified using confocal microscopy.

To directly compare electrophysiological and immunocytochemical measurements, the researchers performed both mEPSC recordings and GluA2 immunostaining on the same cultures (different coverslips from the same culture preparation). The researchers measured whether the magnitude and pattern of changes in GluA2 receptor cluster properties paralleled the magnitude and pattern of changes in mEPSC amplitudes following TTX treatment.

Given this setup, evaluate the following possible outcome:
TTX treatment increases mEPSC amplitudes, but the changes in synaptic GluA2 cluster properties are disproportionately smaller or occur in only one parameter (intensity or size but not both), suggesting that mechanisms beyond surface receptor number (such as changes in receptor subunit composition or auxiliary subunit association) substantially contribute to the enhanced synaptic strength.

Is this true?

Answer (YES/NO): YES